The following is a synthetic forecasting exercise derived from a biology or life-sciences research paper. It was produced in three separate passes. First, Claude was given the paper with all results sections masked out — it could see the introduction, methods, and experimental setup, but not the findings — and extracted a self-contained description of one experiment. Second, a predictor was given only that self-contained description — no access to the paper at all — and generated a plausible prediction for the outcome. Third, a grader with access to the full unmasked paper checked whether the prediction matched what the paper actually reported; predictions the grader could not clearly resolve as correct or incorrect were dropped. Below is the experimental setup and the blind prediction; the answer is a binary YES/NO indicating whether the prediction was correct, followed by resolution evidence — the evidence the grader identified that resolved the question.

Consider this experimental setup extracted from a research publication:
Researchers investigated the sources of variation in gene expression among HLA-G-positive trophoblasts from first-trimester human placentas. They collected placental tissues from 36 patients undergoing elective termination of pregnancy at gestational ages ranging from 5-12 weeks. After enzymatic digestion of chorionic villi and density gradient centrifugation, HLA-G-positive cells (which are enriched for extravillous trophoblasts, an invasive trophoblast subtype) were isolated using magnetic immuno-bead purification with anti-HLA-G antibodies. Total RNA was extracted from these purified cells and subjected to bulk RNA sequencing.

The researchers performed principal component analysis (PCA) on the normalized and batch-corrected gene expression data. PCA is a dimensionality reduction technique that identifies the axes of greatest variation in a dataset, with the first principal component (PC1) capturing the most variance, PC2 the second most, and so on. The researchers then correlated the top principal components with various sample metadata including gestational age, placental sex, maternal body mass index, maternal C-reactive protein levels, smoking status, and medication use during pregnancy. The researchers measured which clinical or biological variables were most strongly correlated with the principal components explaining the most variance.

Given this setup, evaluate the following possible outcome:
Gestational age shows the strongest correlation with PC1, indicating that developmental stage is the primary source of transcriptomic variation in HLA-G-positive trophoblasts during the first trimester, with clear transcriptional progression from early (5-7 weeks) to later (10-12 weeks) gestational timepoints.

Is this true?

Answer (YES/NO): YES